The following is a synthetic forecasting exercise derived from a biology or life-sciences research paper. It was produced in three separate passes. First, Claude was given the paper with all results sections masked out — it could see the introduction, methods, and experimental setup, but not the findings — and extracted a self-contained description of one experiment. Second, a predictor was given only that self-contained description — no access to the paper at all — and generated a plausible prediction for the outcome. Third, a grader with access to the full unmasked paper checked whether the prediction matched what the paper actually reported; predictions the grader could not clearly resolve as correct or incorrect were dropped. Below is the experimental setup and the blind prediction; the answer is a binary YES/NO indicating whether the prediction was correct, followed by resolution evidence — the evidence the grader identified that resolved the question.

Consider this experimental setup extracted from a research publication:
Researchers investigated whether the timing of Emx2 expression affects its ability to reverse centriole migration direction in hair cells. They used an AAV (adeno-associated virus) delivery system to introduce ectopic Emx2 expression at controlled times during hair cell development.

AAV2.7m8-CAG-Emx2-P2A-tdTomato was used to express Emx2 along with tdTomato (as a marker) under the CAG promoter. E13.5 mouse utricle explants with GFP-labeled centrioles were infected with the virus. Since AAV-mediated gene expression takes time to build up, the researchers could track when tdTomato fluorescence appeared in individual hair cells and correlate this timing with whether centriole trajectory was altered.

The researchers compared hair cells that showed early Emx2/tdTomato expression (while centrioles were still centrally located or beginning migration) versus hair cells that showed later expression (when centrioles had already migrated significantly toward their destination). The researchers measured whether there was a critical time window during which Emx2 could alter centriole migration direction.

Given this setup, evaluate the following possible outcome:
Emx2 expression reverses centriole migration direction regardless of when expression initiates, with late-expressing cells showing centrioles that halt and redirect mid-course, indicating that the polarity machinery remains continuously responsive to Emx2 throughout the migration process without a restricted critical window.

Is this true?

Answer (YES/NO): NO